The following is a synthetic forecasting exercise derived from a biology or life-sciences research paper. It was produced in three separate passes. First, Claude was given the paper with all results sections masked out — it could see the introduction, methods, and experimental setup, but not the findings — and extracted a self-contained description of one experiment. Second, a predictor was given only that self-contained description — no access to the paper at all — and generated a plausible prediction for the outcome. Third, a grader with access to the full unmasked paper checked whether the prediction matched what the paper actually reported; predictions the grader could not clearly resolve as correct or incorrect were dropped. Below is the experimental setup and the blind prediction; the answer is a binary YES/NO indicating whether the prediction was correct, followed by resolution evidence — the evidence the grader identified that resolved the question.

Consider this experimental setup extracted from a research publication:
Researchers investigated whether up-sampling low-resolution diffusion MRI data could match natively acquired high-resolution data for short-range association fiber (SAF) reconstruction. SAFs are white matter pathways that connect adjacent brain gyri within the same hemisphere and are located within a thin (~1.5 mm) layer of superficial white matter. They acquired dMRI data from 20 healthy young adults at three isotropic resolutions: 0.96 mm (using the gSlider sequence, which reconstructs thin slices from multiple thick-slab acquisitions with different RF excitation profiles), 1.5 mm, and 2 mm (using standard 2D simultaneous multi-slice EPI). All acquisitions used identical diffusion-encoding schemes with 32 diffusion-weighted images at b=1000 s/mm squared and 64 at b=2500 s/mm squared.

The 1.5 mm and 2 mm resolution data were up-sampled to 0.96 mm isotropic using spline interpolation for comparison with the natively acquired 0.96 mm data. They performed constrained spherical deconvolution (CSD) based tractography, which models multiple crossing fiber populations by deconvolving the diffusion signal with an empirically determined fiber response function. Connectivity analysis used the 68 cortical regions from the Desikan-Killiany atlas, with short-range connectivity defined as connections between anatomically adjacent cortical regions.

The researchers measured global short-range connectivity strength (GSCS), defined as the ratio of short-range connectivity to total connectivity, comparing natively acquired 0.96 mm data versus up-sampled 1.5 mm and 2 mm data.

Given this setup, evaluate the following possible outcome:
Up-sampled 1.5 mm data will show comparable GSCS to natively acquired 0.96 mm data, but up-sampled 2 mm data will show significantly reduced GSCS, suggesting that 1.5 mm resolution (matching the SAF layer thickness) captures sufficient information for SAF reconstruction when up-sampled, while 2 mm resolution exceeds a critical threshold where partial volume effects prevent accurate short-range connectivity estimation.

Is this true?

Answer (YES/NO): NO